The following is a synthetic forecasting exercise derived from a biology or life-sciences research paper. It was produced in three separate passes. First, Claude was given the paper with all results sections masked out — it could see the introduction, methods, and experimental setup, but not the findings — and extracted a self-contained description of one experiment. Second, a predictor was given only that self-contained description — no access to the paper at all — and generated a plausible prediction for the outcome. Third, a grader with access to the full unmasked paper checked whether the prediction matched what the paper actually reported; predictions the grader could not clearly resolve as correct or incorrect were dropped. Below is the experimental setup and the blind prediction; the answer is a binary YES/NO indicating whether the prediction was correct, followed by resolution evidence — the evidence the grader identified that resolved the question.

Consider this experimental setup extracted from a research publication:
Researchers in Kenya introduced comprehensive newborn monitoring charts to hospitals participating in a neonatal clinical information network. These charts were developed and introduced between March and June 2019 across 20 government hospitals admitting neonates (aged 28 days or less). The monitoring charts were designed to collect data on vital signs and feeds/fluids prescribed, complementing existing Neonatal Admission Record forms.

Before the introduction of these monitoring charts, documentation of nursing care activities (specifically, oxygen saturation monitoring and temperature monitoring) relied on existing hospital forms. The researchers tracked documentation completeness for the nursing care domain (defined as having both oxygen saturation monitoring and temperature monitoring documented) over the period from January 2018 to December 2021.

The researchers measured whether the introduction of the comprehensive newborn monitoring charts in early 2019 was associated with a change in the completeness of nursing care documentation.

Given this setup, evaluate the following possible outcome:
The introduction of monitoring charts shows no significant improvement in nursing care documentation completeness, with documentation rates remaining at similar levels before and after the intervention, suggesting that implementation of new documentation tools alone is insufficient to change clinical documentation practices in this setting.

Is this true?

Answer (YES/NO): NO